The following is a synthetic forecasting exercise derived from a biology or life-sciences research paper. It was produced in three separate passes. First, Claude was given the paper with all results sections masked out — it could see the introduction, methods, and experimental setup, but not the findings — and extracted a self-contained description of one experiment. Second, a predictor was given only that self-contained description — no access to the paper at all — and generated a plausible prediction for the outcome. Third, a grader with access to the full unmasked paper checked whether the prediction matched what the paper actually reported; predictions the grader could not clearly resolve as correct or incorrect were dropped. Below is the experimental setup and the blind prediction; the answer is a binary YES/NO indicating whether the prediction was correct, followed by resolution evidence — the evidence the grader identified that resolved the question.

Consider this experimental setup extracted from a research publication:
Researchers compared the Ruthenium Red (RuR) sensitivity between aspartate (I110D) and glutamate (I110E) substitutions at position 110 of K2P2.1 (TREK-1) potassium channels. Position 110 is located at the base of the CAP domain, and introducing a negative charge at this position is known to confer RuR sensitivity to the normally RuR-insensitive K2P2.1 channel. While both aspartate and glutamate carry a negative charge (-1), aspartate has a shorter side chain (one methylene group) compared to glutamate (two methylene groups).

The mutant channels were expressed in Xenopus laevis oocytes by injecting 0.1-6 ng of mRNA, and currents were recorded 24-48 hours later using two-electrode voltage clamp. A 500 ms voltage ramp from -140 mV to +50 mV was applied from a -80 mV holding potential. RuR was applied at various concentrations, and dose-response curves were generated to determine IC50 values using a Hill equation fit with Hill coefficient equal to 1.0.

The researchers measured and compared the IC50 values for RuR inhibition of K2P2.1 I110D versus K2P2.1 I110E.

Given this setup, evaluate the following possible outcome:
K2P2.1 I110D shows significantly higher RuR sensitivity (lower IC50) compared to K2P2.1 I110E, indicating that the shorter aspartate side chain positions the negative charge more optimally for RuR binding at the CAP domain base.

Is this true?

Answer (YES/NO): YES